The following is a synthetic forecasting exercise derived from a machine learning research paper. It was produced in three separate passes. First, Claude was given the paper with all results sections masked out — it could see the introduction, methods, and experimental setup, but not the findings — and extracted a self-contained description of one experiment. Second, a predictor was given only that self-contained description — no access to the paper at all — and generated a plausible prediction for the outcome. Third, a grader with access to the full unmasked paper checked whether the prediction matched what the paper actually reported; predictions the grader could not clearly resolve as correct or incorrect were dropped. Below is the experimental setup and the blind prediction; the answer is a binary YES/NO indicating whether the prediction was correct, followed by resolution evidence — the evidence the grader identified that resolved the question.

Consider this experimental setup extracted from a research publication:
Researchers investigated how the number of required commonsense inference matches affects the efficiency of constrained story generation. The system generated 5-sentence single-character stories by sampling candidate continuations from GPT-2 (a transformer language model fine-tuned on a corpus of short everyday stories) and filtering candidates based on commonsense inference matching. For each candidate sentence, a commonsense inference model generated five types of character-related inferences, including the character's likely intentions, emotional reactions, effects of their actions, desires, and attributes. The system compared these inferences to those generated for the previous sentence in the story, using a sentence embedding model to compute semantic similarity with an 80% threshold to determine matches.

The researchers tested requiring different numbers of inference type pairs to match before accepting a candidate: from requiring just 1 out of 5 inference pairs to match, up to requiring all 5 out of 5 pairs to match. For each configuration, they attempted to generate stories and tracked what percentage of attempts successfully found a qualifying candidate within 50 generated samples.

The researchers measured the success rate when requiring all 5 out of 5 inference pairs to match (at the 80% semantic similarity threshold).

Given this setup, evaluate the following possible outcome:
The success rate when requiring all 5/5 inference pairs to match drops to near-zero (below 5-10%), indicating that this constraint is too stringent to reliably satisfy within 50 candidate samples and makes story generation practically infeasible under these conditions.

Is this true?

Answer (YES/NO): NO